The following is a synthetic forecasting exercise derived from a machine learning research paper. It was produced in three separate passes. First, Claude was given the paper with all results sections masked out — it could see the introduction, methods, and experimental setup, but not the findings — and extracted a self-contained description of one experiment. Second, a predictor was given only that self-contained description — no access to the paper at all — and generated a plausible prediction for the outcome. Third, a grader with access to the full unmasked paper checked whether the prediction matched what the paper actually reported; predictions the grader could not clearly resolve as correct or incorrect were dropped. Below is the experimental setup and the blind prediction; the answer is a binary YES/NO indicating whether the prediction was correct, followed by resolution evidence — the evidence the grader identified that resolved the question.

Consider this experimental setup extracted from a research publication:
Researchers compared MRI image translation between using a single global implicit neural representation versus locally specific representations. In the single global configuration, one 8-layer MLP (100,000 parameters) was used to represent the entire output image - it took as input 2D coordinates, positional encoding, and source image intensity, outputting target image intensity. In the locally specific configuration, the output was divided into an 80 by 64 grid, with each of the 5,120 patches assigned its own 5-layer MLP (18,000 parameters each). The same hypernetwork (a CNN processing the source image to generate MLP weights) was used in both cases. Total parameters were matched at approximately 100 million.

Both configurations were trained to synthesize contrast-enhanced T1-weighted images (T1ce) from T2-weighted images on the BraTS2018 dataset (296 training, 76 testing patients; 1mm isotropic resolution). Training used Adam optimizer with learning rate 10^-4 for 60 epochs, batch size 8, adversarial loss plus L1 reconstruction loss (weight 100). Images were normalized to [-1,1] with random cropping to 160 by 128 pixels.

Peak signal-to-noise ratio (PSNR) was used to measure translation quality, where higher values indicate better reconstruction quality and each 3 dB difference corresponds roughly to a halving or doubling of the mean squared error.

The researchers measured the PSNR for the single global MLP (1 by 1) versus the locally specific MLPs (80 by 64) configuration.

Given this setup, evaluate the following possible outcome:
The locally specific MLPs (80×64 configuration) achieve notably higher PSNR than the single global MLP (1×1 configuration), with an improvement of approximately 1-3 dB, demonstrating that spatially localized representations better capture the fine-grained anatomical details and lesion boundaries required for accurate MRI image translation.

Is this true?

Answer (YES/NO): YES